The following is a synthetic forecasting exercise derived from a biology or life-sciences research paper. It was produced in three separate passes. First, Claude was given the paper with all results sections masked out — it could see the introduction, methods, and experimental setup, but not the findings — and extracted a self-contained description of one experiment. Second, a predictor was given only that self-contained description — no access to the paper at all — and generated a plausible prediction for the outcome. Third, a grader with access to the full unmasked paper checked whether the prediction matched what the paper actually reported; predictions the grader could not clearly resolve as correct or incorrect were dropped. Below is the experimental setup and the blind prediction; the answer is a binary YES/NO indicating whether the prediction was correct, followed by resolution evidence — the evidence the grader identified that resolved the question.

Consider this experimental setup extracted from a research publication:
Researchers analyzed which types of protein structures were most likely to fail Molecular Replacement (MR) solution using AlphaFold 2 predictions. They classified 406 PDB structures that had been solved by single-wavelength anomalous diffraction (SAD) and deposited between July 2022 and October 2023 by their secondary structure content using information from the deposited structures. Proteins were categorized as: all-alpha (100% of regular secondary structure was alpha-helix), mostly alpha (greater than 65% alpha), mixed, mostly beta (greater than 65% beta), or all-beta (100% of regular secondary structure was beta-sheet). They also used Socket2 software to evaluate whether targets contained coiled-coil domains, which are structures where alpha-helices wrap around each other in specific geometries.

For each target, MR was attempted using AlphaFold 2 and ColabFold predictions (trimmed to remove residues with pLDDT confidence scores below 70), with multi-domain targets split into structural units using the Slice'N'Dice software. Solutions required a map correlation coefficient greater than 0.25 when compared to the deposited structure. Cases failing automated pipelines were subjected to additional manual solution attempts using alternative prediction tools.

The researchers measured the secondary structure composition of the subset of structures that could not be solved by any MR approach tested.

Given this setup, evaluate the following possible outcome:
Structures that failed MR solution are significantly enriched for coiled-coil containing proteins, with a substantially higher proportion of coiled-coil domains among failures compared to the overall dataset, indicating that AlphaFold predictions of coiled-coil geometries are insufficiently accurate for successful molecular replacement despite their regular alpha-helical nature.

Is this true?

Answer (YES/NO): YES